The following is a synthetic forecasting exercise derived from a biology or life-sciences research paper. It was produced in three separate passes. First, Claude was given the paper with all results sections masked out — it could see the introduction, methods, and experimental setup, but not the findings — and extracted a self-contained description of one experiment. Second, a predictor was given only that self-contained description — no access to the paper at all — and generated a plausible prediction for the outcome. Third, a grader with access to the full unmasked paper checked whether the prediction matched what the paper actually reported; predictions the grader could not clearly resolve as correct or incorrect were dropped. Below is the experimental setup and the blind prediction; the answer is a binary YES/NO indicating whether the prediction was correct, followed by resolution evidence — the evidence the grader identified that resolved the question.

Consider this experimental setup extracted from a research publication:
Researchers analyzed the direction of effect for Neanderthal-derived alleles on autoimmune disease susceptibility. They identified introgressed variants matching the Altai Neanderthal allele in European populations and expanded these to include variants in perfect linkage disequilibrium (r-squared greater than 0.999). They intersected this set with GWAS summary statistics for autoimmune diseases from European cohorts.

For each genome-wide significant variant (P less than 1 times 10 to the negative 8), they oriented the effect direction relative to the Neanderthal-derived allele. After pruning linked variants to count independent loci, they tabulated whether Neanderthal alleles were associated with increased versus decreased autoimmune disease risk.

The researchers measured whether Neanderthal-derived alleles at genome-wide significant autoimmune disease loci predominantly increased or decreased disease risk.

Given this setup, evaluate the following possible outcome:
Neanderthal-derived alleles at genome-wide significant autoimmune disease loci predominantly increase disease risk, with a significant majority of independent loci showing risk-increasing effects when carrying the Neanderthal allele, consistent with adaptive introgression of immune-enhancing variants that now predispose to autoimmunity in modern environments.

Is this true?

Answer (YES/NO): NO